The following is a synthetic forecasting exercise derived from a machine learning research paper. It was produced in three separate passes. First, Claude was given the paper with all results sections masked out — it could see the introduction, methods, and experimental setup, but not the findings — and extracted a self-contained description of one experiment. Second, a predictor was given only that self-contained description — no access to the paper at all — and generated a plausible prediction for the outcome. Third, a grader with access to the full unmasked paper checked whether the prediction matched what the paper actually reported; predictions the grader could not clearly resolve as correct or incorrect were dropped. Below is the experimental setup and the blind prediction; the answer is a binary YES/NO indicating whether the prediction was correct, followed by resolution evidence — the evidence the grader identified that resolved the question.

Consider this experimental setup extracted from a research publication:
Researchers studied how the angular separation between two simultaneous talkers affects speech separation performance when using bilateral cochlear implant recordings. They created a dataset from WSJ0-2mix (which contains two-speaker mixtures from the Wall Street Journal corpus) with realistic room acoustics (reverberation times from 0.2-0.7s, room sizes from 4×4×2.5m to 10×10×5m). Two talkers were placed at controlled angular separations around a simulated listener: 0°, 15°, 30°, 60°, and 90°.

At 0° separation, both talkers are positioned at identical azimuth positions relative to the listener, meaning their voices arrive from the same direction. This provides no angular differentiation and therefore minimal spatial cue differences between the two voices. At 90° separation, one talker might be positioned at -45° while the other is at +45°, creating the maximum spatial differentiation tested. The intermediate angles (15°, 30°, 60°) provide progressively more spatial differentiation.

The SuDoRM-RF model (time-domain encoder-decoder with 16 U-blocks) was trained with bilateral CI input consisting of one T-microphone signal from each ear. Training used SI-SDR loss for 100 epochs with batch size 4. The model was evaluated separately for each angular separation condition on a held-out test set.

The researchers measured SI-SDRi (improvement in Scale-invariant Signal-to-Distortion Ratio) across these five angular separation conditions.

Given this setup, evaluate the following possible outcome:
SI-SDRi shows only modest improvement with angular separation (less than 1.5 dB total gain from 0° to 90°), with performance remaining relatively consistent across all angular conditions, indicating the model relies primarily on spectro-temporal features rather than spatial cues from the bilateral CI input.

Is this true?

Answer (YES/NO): NO